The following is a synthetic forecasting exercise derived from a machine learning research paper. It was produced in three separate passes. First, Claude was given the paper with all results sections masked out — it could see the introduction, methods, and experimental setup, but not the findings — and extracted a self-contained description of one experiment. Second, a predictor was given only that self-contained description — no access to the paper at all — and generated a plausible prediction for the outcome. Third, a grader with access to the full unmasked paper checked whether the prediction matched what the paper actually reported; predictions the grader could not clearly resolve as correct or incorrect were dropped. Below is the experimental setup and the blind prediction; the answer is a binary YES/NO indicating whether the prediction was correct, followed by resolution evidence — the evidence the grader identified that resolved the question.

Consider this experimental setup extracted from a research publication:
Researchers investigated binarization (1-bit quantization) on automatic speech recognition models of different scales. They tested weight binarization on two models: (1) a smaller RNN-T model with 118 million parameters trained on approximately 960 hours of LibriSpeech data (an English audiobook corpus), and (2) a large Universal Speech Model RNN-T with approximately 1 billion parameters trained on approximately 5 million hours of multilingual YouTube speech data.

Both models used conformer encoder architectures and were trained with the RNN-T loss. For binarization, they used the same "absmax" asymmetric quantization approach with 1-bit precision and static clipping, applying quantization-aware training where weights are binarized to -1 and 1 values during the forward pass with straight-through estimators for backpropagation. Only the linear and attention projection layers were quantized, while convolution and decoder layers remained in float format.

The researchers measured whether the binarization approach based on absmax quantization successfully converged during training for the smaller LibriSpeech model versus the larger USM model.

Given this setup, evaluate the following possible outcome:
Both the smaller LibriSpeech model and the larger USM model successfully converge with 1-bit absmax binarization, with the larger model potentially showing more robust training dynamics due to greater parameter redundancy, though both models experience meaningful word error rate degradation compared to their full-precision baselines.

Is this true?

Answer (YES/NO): NO